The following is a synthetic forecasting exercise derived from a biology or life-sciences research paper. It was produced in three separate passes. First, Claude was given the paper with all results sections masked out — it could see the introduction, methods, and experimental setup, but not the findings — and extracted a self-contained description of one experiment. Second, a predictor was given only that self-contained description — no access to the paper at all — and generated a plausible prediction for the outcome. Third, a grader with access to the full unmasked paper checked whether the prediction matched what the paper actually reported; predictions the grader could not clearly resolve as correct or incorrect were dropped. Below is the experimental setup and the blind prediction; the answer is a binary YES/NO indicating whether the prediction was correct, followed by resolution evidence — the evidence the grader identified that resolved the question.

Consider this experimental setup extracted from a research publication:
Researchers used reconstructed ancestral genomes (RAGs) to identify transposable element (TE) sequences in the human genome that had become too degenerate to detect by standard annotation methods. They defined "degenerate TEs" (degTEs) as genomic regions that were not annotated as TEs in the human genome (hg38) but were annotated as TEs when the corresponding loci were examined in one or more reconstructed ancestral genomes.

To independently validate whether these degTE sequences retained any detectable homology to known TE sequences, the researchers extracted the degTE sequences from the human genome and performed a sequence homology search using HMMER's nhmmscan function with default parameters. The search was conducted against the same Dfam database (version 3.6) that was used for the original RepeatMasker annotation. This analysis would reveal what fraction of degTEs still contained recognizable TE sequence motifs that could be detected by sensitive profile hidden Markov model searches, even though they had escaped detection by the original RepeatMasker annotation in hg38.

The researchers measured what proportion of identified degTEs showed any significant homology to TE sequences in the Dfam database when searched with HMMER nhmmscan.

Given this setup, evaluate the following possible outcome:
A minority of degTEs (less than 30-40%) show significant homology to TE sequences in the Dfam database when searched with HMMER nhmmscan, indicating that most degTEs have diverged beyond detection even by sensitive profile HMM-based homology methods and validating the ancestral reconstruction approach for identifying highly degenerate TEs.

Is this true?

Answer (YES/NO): YES